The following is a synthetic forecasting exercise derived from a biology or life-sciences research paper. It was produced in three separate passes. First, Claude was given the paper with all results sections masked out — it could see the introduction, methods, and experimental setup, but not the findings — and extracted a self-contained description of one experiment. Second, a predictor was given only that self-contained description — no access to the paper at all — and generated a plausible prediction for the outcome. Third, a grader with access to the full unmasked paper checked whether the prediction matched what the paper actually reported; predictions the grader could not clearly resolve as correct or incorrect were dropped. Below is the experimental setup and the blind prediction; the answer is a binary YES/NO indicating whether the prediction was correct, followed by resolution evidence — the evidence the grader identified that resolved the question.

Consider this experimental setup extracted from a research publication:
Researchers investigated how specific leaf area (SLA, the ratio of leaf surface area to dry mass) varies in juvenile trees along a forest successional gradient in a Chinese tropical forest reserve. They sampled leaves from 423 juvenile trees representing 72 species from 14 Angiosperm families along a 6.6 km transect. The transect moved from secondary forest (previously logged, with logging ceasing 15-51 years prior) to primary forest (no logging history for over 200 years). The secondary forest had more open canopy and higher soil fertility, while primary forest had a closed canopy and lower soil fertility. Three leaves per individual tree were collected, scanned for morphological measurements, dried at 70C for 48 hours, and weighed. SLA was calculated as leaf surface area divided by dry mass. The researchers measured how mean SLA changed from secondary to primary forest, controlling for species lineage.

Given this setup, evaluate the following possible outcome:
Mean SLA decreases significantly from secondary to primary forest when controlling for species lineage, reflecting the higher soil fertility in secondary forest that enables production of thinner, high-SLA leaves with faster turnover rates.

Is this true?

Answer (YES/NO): NO